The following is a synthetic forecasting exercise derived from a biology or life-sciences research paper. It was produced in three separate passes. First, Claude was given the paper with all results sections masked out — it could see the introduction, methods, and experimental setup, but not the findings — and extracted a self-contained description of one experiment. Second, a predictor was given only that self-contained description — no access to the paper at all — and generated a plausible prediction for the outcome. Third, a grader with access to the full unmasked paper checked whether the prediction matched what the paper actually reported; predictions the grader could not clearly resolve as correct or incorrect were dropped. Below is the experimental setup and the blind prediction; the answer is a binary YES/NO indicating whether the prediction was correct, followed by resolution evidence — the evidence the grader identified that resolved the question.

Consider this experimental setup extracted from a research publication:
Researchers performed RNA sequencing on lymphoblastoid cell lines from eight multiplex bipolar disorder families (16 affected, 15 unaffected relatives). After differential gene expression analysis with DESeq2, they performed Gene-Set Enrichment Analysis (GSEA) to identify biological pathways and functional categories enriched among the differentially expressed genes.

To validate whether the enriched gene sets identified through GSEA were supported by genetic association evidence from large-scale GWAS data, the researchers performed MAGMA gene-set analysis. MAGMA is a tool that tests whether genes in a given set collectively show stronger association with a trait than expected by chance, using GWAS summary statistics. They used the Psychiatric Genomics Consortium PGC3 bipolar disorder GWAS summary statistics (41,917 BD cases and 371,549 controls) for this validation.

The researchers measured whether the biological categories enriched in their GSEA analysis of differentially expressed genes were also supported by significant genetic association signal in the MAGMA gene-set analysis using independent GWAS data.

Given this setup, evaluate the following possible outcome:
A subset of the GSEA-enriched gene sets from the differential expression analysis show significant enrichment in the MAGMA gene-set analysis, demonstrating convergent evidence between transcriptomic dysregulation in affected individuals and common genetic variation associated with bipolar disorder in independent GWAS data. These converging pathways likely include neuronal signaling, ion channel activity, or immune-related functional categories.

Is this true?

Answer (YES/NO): YES